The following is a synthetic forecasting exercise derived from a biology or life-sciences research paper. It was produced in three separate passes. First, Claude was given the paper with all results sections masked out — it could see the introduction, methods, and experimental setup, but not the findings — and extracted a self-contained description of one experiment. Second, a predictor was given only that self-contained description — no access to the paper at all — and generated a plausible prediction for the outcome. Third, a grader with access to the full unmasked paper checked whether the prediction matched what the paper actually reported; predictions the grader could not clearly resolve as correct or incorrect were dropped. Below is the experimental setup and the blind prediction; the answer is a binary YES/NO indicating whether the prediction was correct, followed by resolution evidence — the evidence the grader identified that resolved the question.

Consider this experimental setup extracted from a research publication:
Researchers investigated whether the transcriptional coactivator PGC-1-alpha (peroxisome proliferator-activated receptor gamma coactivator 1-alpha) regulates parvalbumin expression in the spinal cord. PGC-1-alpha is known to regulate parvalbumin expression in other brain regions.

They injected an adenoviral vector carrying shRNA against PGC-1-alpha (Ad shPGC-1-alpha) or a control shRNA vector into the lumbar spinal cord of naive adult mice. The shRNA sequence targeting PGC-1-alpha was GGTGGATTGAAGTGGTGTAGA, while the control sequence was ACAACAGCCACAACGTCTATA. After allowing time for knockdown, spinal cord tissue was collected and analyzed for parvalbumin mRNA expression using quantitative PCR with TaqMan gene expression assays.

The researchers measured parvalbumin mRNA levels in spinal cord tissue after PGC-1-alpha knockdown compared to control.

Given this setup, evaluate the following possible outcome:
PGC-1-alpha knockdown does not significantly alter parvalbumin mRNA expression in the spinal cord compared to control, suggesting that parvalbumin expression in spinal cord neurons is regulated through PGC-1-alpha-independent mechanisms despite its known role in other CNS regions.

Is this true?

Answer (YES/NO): NO